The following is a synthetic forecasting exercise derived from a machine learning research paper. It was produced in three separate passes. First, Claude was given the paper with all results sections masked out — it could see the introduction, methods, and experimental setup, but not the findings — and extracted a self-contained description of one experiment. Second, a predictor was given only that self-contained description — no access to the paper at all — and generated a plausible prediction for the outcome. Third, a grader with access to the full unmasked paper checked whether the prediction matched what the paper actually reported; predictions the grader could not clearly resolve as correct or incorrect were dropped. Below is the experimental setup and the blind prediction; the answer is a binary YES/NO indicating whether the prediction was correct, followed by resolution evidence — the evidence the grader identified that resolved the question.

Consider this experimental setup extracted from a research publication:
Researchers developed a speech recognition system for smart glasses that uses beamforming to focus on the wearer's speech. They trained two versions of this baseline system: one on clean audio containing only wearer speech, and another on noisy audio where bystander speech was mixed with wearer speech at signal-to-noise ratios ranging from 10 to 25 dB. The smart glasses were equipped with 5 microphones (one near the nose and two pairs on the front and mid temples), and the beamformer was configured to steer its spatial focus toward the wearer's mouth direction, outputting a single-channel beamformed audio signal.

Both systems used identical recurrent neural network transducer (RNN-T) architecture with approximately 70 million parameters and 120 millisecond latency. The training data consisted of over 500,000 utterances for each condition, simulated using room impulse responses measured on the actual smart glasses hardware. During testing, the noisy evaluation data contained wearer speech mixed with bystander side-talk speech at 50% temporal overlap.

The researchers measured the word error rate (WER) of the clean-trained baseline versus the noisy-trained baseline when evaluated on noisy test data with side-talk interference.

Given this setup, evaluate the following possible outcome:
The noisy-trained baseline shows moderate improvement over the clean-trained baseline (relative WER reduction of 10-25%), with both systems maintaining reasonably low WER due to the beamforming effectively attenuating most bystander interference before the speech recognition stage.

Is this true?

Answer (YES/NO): NO